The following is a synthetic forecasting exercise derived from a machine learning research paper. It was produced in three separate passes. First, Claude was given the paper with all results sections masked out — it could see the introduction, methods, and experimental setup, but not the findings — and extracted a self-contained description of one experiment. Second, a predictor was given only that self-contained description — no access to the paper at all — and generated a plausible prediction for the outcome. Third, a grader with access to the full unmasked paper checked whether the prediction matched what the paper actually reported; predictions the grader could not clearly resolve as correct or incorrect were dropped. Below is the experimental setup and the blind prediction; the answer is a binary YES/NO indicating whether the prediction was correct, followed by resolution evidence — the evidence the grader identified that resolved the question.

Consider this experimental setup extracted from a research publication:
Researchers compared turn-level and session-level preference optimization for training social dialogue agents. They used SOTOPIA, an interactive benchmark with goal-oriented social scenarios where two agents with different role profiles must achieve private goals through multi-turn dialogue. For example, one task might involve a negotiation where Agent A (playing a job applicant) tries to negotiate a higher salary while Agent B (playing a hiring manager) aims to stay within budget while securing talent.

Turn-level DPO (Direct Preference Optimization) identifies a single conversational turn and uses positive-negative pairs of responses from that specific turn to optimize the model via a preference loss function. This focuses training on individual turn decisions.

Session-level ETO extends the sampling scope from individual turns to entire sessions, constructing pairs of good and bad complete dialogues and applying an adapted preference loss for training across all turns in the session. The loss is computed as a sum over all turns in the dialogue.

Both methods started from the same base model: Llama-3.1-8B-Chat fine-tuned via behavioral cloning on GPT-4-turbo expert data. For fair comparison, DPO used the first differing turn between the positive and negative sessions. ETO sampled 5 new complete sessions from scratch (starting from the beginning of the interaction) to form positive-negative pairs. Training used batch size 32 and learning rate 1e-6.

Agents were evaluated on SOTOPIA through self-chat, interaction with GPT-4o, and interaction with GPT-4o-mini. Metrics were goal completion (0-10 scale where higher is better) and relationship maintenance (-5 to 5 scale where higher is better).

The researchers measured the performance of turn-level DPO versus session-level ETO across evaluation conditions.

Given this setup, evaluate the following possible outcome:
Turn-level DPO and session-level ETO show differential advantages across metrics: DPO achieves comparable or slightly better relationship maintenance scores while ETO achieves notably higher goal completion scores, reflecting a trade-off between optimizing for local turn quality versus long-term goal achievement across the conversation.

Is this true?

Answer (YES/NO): NO